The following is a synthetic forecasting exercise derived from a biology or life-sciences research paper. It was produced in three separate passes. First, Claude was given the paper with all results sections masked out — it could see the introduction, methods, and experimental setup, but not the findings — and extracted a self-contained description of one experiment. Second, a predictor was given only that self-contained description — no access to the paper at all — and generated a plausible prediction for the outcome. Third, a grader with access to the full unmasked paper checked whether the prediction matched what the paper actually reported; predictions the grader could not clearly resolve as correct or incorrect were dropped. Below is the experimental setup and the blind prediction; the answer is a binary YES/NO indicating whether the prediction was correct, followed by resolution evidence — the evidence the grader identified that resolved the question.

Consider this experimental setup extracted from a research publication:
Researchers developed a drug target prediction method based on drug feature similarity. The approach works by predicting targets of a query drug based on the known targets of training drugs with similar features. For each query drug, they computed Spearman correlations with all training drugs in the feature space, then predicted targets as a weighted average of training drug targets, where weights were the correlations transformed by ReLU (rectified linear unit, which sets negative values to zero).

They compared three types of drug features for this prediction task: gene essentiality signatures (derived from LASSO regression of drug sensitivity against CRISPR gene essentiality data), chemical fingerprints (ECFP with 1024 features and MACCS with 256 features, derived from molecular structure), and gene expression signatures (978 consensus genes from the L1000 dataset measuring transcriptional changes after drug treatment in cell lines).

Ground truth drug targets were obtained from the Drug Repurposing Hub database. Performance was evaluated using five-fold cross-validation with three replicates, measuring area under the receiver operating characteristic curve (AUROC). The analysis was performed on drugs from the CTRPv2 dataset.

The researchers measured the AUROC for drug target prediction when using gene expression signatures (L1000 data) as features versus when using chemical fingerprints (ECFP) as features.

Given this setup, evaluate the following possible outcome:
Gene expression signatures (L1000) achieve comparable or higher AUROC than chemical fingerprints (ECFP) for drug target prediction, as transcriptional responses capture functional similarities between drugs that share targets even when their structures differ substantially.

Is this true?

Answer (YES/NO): YES